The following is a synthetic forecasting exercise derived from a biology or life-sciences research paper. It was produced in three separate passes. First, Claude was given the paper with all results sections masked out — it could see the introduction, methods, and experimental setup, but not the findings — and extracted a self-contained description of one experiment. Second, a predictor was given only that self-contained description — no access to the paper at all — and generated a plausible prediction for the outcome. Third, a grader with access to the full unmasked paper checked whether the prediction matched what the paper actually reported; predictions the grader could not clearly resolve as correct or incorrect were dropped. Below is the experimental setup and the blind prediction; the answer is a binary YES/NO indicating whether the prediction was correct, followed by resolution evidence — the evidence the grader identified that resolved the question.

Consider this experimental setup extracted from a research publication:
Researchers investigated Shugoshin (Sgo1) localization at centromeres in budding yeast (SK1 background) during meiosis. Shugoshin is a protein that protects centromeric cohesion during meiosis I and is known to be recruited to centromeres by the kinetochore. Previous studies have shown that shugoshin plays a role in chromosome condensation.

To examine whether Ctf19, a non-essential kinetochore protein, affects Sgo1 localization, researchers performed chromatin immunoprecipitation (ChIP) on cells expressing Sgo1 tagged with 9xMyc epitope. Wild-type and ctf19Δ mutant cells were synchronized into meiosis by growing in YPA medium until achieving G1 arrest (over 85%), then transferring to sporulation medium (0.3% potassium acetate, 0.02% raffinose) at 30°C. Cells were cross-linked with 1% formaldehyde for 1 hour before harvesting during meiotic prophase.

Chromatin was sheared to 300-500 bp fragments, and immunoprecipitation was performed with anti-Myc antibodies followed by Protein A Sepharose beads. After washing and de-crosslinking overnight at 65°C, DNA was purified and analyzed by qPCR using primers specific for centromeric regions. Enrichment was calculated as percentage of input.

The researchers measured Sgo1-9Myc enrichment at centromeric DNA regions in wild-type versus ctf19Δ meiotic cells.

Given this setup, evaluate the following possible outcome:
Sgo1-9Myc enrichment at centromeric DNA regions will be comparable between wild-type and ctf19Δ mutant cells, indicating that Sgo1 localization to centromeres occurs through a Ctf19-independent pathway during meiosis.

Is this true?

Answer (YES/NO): NO